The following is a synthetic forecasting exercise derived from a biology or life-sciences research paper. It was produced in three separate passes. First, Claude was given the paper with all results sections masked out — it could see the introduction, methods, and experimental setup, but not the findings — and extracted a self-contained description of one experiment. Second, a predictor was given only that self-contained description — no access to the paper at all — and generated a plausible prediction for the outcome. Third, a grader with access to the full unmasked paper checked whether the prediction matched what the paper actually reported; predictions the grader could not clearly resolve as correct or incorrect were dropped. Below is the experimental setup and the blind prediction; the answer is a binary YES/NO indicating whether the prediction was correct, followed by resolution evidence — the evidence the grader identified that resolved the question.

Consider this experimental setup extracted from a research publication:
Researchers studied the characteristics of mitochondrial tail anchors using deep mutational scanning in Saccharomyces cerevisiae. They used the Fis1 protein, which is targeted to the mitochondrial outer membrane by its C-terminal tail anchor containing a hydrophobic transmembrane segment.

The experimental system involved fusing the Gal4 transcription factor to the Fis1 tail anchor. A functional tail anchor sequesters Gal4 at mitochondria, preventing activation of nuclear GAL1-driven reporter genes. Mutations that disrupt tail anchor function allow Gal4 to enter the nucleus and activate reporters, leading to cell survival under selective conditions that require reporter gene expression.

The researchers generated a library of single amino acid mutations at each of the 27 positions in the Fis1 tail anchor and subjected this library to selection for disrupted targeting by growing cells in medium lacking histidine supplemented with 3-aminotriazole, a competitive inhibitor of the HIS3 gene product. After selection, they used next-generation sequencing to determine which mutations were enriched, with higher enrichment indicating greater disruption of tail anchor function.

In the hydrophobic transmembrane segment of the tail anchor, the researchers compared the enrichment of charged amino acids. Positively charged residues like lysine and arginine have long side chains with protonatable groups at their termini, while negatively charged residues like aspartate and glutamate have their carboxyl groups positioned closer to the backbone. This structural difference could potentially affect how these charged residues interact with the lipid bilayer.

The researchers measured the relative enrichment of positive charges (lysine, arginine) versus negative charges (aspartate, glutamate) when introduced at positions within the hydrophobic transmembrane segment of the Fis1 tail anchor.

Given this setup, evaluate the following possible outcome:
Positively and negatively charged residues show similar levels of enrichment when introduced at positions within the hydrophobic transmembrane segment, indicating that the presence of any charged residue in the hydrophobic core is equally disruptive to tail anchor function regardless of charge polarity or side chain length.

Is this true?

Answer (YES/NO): NO